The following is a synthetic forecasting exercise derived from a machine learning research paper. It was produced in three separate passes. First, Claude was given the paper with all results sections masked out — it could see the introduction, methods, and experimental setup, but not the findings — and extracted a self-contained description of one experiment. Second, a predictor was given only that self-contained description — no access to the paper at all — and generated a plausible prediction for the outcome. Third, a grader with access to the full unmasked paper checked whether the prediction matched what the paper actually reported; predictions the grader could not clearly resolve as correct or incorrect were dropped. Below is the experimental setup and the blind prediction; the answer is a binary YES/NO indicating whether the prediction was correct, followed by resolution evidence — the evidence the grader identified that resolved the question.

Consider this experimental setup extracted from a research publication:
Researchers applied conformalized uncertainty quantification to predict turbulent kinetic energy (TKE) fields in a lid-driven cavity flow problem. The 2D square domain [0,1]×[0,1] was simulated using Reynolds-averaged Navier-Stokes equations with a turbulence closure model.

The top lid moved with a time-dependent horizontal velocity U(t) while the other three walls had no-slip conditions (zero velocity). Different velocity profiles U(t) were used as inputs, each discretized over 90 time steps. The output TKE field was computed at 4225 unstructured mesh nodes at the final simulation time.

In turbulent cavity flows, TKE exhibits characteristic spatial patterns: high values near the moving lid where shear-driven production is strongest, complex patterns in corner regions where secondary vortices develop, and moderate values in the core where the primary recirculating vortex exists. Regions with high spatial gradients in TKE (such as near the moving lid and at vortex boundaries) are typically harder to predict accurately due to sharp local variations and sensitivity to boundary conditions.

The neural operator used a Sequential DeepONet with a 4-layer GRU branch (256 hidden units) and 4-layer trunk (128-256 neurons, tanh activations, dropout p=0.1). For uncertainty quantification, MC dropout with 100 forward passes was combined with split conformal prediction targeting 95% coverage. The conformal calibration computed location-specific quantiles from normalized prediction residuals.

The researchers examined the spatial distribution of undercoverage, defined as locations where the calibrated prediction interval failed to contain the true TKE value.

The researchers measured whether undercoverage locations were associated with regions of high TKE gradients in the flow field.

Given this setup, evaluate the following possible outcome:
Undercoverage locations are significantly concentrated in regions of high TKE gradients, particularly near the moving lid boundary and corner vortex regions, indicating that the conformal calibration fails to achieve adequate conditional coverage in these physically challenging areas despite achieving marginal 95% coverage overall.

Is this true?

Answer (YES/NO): YES